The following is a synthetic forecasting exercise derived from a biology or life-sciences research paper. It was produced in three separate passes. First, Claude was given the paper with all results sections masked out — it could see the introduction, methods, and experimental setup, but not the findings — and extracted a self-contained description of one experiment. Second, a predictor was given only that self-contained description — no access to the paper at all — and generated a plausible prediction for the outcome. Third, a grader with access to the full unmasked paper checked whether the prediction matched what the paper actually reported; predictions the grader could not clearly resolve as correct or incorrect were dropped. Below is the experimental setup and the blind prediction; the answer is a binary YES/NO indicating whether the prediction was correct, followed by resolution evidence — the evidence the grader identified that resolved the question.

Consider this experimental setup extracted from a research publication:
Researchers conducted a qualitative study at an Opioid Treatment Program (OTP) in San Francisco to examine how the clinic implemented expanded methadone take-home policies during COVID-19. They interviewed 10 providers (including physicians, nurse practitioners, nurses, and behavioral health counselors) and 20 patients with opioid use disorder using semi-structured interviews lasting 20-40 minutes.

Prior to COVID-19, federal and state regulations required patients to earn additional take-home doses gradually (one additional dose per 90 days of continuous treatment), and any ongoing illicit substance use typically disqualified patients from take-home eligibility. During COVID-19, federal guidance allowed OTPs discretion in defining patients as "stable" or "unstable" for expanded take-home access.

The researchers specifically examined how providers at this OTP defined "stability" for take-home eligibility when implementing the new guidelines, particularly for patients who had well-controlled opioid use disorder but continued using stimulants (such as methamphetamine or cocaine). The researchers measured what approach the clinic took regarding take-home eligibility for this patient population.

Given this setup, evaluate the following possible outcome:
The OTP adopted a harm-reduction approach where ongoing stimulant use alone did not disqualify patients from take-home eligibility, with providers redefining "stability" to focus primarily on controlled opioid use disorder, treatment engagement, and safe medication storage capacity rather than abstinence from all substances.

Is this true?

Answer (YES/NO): YES